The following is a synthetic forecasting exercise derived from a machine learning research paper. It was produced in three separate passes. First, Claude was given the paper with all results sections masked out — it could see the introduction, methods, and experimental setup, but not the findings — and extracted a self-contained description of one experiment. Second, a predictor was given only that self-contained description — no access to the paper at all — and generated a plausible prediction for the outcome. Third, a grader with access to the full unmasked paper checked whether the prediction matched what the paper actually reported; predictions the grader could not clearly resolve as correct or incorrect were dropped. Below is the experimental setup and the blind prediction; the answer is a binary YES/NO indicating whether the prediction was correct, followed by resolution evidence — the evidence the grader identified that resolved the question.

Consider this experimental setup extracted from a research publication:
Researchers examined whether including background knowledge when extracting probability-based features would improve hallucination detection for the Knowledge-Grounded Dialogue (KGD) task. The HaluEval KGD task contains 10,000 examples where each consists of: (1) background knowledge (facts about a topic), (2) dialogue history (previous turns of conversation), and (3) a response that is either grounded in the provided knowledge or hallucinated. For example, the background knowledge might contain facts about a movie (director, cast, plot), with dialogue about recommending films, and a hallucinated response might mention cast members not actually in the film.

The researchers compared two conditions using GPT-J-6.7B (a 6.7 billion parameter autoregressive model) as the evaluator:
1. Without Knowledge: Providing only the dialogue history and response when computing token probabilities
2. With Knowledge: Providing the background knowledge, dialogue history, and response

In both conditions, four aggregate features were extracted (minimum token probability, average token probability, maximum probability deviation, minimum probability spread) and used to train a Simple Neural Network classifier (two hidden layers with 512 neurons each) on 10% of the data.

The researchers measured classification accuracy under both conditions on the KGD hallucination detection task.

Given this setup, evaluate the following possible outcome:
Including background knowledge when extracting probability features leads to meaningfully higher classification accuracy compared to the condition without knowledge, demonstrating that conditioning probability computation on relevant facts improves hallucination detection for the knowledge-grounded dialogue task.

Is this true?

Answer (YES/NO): NO